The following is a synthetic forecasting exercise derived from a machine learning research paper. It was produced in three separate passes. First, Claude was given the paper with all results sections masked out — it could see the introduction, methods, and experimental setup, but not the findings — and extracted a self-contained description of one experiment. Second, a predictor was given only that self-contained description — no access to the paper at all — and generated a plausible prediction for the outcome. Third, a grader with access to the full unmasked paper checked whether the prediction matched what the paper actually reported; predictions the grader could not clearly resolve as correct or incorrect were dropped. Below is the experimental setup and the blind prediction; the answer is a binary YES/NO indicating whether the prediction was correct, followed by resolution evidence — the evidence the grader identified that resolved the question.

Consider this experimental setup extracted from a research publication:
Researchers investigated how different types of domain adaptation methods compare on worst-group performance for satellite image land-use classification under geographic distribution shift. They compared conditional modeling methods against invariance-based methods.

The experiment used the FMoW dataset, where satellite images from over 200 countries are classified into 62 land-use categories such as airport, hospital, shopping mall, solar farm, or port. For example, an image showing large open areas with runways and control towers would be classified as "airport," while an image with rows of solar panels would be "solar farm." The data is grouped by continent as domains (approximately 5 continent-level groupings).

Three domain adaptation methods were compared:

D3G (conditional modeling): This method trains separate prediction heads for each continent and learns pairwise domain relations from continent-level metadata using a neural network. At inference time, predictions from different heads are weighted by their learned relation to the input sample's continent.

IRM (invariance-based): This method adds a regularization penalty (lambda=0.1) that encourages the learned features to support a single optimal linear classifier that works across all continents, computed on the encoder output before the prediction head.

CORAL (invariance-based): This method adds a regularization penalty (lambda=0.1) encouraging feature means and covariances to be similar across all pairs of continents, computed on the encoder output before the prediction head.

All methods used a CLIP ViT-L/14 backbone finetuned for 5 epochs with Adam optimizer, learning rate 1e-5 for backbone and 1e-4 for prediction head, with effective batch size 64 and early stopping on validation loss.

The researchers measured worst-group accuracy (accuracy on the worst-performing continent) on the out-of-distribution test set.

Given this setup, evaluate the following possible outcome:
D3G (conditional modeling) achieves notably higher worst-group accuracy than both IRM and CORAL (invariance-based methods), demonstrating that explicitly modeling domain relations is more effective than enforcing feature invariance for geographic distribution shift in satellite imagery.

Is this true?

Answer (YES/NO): NO